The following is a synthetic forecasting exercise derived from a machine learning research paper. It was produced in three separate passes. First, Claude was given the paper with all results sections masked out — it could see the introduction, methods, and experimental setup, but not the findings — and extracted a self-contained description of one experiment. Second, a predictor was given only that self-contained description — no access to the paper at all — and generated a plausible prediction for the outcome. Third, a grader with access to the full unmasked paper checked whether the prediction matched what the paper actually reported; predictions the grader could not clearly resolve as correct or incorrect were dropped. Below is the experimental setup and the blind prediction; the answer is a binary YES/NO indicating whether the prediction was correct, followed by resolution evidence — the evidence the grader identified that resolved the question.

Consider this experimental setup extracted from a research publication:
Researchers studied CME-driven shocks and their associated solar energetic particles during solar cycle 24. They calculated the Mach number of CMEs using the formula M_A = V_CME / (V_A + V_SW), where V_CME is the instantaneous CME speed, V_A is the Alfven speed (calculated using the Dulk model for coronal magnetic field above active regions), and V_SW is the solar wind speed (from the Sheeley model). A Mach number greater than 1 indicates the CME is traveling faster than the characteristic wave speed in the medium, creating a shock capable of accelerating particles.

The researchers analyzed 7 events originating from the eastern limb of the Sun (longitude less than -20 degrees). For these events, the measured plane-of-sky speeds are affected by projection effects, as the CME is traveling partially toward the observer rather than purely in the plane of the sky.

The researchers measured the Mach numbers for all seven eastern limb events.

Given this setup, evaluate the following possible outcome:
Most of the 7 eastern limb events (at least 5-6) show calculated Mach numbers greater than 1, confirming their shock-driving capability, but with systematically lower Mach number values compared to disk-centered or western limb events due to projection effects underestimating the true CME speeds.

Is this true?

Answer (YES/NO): NO